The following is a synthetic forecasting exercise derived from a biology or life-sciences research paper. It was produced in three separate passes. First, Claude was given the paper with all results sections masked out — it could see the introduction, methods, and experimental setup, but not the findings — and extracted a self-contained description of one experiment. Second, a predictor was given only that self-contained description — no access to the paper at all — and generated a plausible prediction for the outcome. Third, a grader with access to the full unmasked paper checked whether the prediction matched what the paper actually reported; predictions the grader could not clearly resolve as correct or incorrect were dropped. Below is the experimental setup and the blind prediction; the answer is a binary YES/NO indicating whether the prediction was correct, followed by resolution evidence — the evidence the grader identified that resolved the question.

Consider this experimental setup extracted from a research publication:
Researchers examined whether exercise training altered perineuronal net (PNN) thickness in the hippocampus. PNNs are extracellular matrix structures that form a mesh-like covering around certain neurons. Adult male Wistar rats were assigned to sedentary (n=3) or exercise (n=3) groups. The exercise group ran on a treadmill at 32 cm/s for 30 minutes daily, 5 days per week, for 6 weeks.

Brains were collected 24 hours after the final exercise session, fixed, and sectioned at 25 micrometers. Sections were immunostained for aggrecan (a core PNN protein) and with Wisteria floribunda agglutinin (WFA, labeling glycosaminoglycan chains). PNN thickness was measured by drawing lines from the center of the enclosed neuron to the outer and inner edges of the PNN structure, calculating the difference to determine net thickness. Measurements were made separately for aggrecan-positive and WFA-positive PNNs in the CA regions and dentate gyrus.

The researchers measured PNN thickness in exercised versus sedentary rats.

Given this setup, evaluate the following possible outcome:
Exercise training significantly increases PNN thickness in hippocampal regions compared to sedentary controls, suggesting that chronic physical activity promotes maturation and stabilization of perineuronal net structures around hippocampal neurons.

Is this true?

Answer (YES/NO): NO